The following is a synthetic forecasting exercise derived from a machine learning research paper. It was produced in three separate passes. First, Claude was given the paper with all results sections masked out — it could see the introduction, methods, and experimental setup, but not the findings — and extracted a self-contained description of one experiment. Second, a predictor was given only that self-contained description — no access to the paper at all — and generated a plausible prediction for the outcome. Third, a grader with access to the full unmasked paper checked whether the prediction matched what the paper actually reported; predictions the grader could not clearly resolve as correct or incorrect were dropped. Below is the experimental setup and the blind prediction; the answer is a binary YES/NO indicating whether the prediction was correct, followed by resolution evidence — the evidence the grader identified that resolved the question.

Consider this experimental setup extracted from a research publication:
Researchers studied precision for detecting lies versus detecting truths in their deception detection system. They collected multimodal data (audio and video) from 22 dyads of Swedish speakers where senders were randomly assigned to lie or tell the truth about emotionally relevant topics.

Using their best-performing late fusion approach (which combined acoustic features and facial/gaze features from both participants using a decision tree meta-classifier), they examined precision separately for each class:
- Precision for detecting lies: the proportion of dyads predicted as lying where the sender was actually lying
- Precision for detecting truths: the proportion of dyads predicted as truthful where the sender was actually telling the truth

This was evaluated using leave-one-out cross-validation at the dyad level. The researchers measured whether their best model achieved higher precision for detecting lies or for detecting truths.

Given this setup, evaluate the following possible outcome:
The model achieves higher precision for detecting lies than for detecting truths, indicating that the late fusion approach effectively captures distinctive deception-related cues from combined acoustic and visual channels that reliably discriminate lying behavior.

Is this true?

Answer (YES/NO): YES